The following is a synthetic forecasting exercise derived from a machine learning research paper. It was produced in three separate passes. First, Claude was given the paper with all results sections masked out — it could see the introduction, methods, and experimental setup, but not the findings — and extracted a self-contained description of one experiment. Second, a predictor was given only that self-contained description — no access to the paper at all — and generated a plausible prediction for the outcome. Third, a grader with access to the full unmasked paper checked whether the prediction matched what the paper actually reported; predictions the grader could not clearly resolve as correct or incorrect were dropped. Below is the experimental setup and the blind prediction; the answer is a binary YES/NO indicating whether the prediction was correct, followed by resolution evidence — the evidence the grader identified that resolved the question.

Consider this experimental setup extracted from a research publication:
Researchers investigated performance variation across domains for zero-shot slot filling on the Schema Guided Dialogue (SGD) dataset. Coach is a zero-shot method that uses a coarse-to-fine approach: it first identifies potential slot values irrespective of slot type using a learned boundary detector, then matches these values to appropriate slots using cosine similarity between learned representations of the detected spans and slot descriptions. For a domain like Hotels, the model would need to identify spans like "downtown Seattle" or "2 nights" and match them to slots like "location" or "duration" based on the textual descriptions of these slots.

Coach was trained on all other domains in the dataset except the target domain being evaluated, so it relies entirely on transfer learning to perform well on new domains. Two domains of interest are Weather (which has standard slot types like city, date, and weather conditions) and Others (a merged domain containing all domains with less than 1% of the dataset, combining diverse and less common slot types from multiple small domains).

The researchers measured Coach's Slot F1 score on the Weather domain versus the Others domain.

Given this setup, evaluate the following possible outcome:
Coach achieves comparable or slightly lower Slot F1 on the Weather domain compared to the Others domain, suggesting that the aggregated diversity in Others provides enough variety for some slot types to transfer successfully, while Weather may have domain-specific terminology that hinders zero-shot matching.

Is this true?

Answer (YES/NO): NO